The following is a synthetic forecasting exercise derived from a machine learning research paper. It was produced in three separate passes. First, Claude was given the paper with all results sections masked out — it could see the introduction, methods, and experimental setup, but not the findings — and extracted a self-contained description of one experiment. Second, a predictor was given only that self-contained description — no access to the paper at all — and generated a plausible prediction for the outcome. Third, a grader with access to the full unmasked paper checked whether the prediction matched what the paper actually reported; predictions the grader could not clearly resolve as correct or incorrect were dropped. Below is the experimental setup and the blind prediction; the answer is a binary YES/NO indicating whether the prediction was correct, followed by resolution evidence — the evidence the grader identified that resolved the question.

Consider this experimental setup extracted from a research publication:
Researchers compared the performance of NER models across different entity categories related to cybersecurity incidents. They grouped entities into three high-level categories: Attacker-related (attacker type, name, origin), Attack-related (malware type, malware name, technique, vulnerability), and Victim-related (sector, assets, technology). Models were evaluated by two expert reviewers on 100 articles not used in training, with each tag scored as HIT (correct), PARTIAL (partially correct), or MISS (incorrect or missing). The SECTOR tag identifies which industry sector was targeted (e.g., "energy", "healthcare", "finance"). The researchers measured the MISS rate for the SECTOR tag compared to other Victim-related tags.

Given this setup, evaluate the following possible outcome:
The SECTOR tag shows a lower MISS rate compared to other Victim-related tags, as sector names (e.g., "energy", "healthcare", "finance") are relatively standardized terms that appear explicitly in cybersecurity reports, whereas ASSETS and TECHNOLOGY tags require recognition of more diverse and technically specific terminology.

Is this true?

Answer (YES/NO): YES